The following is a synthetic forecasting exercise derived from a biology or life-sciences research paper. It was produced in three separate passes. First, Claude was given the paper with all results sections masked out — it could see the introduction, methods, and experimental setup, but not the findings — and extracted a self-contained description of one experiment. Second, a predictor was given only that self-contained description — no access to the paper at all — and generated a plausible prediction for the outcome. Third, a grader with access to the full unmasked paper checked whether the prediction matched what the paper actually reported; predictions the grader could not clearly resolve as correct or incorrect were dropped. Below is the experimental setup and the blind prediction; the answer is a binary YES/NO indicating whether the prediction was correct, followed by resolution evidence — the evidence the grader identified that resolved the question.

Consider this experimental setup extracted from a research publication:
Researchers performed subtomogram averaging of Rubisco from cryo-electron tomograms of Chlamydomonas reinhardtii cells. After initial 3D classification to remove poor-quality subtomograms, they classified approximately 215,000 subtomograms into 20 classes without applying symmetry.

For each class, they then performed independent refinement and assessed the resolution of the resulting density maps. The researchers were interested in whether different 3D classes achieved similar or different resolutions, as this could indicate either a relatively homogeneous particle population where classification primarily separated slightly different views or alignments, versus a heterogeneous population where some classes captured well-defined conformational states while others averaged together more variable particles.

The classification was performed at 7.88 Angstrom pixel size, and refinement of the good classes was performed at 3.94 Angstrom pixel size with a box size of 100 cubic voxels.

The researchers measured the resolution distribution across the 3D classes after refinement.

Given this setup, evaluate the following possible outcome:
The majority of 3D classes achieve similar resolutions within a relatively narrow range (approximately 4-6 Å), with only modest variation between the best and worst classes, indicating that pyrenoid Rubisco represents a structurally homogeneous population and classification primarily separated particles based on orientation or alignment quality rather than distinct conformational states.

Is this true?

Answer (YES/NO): NO